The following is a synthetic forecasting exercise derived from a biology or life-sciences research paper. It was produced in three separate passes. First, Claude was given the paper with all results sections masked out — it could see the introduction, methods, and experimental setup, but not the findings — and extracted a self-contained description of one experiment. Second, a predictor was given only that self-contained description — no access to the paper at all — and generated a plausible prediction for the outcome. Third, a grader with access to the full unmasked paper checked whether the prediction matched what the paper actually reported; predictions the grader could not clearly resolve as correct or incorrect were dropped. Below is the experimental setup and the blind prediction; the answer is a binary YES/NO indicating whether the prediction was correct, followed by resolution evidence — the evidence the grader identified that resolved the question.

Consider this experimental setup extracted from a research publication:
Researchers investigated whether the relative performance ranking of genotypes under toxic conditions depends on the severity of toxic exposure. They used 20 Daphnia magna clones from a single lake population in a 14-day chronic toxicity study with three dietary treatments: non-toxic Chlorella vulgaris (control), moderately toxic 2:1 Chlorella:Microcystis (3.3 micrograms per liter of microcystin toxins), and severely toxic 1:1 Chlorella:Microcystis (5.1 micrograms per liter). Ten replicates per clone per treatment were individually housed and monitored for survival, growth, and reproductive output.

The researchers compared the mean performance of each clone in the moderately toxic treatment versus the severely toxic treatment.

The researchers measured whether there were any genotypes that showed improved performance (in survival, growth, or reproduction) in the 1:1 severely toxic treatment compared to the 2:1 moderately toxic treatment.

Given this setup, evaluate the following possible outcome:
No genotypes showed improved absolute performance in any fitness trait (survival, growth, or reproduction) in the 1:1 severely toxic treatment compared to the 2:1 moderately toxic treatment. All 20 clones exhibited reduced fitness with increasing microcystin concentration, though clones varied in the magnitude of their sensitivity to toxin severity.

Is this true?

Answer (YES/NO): NO